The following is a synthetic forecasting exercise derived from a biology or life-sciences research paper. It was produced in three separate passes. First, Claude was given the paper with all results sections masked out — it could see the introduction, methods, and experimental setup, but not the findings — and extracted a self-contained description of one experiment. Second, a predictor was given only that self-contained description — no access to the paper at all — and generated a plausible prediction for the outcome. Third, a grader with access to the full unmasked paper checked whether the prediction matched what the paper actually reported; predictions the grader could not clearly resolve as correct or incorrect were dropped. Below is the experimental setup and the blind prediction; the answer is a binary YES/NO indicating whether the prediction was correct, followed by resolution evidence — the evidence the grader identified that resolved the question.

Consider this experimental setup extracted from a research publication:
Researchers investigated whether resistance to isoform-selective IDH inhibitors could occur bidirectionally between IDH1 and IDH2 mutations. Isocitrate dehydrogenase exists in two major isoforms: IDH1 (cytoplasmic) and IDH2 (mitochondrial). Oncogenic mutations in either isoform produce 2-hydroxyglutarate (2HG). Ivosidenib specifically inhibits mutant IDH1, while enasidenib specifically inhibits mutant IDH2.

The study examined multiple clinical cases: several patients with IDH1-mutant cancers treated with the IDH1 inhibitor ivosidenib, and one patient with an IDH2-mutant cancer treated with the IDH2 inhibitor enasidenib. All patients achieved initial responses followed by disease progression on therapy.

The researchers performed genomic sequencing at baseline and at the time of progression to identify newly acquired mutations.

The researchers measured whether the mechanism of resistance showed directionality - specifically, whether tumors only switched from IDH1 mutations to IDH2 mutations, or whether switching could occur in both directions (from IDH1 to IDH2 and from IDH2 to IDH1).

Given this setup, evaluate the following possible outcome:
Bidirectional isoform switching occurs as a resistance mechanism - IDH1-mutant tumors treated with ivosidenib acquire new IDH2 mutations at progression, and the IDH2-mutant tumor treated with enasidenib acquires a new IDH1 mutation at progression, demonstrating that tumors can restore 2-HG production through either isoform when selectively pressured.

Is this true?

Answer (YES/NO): YES